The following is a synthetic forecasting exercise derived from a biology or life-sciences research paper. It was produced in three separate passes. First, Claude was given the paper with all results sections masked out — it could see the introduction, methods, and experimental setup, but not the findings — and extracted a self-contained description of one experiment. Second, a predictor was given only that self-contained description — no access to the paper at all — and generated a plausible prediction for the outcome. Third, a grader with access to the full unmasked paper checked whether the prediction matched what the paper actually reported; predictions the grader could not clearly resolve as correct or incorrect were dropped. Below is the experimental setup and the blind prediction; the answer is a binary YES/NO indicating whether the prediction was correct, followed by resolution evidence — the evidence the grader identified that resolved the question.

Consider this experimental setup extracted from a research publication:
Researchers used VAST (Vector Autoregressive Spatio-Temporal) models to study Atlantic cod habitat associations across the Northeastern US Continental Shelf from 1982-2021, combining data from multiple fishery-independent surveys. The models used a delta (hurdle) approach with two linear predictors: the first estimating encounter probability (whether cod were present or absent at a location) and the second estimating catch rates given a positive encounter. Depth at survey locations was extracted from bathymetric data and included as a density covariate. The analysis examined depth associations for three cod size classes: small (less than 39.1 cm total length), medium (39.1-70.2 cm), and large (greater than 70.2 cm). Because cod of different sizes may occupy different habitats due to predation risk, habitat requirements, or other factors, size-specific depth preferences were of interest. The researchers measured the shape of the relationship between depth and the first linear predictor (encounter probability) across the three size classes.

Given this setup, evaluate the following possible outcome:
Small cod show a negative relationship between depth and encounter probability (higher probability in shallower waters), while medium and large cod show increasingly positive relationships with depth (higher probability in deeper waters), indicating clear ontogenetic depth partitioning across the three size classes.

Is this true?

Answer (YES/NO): NO